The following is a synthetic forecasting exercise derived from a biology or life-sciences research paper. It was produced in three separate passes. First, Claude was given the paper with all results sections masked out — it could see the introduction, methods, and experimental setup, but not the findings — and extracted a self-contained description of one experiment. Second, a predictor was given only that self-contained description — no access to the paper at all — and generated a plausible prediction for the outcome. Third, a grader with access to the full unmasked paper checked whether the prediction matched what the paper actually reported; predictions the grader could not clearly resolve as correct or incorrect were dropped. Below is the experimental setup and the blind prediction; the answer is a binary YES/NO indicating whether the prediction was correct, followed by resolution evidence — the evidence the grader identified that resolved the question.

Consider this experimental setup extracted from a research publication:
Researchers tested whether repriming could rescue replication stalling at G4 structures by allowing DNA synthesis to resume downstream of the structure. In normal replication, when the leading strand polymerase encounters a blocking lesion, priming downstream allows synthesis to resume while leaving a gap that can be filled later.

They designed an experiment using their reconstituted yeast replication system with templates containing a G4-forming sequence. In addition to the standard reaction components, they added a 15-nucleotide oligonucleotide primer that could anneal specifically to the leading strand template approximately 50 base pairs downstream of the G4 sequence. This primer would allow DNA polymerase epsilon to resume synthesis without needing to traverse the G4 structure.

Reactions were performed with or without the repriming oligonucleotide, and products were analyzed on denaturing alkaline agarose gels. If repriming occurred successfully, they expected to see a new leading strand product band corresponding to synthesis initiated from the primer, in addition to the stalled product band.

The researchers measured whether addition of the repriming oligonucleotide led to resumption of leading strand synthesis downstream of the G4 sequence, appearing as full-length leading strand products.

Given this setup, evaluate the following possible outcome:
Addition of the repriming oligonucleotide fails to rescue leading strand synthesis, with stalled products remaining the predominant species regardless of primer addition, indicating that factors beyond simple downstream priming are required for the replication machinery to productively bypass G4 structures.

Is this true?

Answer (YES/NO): NO